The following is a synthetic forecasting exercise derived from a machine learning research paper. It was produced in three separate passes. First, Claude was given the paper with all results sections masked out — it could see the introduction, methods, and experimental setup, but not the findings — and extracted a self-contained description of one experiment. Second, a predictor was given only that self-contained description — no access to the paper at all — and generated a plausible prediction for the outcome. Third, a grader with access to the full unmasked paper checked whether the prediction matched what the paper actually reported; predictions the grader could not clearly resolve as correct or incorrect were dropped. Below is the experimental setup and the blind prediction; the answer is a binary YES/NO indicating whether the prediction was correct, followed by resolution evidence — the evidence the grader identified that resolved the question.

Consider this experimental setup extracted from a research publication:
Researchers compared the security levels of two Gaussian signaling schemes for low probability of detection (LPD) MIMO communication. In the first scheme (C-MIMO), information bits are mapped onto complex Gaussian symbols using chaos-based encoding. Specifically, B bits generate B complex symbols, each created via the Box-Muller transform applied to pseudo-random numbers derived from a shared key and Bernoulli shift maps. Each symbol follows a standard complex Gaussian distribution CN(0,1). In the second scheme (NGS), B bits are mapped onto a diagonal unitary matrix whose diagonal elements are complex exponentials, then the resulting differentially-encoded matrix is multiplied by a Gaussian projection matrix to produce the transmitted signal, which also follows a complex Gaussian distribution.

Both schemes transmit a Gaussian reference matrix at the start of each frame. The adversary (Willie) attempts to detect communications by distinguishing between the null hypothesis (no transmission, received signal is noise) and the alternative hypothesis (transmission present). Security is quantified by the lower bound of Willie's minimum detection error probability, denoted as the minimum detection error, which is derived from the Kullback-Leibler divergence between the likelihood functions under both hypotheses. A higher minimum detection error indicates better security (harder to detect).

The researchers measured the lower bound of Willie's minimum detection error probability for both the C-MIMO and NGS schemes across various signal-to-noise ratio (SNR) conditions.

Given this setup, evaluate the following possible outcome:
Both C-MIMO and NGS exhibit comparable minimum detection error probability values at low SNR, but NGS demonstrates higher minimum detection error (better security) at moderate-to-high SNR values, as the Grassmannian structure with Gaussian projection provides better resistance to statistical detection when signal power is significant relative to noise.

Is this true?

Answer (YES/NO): NO